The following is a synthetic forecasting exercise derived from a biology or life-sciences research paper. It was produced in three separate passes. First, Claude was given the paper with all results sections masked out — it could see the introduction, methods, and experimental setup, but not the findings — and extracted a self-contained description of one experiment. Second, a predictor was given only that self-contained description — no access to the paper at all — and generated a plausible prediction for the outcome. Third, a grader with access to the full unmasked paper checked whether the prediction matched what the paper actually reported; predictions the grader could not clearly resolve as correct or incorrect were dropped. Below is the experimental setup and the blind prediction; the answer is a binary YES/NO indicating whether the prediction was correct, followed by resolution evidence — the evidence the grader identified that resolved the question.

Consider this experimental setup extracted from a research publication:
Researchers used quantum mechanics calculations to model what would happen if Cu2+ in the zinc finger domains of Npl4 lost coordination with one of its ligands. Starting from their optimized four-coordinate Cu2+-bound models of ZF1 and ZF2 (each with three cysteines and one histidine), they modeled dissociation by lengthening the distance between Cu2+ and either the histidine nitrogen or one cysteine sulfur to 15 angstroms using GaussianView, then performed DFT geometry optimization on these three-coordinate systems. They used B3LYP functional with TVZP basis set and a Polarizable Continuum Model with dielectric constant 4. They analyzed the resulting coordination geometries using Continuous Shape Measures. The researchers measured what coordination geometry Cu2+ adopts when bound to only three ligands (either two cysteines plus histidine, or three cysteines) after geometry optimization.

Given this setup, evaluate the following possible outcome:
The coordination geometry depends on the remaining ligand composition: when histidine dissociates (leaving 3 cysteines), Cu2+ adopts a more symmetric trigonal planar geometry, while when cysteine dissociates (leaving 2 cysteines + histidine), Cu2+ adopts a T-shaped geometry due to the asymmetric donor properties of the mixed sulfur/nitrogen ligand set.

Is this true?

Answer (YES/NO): NO